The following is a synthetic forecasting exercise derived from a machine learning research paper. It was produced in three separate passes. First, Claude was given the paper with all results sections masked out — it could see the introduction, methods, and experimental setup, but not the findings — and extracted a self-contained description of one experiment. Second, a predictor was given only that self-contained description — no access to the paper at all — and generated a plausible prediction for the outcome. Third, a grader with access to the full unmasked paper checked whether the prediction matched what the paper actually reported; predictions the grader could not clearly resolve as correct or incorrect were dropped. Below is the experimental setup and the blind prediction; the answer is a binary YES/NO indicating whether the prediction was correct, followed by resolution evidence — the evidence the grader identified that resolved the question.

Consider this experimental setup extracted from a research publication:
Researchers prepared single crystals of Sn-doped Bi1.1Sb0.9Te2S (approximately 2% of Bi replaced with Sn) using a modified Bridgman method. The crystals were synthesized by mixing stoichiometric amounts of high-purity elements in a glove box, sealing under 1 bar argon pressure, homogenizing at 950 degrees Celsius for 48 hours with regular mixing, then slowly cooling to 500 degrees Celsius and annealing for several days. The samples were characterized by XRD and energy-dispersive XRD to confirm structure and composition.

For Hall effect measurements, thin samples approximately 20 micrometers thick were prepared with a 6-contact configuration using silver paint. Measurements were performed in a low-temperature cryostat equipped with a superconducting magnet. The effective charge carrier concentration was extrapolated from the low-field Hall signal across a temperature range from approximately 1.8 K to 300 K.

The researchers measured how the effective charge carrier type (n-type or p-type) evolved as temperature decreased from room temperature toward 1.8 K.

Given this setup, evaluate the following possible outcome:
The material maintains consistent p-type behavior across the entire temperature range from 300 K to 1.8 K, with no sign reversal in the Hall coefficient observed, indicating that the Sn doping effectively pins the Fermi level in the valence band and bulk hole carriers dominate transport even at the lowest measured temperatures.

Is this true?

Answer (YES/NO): NO